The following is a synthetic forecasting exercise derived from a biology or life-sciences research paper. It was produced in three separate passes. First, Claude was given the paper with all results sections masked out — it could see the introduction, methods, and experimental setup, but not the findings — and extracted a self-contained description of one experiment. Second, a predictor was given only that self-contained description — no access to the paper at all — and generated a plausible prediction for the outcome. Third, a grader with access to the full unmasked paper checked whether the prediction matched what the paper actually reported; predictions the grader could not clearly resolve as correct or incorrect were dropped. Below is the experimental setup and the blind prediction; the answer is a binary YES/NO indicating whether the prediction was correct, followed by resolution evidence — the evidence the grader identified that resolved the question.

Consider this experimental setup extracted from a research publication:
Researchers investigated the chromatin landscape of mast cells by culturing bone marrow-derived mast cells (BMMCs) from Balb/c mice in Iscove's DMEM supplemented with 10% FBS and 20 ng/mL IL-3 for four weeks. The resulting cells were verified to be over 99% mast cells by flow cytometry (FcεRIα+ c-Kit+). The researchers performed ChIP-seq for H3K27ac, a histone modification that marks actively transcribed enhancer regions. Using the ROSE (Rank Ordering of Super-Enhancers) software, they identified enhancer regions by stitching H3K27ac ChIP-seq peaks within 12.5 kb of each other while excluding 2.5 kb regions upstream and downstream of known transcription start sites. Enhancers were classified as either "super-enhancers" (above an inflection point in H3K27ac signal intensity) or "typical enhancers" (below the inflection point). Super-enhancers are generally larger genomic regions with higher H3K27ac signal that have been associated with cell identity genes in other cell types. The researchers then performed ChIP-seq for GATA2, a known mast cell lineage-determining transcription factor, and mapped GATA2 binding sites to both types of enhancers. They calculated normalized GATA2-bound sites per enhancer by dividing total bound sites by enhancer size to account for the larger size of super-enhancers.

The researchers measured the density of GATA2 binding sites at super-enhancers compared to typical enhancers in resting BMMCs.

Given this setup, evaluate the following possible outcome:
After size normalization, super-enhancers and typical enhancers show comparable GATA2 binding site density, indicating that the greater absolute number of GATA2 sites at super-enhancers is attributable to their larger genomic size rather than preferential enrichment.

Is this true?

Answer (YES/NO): NO